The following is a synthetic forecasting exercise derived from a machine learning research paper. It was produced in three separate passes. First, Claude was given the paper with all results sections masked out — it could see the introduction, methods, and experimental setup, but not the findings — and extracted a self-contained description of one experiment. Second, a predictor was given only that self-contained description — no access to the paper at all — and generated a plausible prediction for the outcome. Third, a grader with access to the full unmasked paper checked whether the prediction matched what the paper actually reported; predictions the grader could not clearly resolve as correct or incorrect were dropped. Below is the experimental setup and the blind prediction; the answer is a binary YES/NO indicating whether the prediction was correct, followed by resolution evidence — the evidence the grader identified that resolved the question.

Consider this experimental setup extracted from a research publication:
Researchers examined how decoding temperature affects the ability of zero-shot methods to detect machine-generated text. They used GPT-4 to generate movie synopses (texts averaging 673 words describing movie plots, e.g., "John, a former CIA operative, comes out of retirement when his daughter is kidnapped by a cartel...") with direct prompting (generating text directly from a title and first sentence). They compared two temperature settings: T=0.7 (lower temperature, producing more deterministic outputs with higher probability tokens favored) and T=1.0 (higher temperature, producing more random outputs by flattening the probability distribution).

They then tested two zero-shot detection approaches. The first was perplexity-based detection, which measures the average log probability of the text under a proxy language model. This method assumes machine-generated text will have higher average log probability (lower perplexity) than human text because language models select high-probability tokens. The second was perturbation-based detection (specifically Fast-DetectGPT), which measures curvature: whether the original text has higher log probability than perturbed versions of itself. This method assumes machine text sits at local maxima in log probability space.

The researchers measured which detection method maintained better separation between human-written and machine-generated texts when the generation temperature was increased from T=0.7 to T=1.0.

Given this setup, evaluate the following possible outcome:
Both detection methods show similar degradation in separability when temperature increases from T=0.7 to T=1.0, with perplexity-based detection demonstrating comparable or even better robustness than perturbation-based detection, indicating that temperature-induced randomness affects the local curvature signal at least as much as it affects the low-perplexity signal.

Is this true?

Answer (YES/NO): NO